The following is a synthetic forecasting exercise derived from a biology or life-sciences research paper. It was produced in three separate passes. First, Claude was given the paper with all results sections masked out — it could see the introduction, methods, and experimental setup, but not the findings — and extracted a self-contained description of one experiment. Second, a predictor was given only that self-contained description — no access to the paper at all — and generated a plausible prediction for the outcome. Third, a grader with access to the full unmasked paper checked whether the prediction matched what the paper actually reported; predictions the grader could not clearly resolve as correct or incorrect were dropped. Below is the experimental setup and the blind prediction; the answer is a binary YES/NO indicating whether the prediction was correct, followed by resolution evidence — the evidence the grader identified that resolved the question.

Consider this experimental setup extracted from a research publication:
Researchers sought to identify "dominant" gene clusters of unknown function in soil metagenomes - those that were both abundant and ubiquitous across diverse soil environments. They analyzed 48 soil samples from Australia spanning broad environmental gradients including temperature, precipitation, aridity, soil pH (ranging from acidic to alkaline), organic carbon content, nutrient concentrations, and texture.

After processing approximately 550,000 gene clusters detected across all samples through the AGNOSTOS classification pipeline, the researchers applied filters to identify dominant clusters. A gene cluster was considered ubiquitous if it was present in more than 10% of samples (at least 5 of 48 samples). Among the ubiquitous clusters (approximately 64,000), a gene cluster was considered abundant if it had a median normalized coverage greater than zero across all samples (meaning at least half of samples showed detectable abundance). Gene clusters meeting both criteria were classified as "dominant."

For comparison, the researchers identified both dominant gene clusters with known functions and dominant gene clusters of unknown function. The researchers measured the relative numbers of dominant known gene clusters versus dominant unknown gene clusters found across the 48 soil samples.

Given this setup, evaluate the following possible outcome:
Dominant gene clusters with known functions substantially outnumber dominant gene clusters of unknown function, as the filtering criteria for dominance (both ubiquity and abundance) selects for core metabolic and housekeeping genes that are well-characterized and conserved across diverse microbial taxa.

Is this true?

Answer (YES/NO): YES